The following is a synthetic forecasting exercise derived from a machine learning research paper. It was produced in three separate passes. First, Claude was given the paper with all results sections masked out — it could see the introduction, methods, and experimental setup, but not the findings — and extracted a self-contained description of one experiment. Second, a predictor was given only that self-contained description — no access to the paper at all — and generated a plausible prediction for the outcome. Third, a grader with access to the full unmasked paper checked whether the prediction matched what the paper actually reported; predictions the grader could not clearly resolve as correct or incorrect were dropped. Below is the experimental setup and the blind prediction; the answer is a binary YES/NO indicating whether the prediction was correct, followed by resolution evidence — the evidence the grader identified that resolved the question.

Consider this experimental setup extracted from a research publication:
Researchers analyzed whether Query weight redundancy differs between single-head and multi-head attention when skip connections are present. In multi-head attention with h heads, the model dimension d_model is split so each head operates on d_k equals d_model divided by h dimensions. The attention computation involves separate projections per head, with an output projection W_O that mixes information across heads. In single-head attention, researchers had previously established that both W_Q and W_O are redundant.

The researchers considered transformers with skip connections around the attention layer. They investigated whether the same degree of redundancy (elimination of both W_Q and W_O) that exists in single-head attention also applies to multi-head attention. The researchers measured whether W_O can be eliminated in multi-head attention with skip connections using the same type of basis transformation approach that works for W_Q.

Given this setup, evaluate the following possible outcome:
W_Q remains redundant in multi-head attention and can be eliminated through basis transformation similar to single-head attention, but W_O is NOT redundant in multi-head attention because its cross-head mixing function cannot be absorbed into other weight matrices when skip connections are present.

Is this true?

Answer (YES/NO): YES